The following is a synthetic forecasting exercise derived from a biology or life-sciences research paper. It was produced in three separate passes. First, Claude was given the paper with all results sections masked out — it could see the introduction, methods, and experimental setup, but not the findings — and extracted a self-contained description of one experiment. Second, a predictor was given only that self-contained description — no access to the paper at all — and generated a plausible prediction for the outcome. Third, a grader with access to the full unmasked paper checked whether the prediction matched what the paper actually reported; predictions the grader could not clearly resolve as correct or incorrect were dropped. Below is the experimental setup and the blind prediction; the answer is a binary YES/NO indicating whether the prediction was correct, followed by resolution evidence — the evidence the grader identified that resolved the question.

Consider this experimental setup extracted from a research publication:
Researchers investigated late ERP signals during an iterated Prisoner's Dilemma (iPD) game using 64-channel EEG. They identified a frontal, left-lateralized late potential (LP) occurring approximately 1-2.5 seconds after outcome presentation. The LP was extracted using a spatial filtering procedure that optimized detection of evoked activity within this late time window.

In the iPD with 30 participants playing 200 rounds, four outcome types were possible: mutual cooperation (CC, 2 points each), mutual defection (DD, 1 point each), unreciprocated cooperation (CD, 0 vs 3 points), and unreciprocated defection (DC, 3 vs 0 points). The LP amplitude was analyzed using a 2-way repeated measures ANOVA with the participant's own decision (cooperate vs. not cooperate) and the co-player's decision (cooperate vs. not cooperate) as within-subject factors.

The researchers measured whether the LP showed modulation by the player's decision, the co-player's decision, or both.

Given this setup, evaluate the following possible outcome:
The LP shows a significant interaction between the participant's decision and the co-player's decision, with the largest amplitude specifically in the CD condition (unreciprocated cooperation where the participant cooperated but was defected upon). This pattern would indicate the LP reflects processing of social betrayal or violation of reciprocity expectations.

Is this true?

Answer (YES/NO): NO